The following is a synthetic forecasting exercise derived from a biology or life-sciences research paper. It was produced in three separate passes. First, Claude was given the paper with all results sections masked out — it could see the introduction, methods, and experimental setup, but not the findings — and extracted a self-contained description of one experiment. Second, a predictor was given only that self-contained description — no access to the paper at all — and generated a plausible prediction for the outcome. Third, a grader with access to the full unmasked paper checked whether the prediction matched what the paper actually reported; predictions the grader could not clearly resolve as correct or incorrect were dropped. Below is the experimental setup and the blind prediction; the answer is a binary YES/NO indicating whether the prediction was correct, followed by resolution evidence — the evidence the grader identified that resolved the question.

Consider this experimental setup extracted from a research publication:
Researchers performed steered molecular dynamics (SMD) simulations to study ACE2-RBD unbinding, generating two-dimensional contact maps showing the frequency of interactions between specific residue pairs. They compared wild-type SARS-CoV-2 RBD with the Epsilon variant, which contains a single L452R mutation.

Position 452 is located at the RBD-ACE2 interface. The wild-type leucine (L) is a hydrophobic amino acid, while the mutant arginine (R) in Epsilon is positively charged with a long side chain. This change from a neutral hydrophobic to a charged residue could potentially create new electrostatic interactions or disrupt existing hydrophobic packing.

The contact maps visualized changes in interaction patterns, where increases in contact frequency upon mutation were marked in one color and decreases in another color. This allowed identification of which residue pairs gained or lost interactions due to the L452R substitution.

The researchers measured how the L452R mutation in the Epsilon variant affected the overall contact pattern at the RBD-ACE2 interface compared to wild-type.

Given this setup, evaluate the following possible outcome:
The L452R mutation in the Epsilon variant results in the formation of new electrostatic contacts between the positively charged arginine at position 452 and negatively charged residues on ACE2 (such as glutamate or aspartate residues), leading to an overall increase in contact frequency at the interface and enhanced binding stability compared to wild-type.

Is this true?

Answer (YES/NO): NO